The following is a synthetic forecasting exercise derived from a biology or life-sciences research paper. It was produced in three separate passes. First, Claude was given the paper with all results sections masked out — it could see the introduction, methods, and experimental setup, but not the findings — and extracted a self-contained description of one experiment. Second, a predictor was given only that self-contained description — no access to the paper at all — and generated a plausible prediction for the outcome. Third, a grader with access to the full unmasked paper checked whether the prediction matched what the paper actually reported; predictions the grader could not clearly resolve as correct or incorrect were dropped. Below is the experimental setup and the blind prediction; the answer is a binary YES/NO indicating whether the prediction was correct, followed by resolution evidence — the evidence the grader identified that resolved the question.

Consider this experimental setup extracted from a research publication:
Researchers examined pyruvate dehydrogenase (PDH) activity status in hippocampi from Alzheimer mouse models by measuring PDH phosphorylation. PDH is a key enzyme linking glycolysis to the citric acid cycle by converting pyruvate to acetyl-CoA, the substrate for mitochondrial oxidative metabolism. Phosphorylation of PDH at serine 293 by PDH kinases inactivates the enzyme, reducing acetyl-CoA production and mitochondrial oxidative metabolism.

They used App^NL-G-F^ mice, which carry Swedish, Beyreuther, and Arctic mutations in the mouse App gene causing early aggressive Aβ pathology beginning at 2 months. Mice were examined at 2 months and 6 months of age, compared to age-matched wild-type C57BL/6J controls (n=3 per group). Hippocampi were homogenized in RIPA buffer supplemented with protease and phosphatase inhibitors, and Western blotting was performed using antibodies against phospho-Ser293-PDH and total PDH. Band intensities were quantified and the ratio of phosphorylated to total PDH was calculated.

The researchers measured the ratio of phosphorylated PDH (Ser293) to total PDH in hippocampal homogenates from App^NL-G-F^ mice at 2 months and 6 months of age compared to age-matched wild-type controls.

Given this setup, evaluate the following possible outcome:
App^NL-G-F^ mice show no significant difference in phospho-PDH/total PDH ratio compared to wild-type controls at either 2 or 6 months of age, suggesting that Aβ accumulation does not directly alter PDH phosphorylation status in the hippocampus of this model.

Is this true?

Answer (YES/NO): NO